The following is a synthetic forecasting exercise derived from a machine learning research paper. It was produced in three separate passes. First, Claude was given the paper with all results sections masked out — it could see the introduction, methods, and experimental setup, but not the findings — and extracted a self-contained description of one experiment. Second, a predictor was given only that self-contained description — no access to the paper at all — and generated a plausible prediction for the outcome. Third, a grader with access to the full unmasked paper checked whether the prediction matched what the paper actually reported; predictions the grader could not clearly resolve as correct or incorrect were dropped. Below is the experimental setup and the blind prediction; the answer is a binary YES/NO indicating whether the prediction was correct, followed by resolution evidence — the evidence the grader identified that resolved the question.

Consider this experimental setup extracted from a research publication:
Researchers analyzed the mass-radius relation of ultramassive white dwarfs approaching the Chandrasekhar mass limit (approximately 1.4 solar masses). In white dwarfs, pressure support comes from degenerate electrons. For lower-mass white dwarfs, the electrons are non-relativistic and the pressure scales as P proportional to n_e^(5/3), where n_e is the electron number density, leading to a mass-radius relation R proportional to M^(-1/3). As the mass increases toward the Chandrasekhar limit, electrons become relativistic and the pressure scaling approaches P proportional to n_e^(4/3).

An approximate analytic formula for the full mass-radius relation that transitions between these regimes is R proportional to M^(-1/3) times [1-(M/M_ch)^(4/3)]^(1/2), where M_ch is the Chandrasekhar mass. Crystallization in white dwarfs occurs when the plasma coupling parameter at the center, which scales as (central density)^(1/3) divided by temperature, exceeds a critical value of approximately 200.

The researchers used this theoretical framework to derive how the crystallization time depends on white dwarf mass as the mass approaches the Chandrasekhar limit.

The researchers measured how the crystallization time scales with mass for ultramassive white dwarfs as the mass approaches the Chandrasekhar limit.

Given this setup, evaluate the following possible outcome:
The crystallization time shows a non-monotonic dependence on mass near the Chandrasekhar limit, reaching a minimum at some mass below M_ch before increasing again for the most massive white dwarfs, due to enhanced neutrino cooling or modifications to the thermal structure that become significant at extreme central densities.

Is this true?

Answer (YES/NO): NO